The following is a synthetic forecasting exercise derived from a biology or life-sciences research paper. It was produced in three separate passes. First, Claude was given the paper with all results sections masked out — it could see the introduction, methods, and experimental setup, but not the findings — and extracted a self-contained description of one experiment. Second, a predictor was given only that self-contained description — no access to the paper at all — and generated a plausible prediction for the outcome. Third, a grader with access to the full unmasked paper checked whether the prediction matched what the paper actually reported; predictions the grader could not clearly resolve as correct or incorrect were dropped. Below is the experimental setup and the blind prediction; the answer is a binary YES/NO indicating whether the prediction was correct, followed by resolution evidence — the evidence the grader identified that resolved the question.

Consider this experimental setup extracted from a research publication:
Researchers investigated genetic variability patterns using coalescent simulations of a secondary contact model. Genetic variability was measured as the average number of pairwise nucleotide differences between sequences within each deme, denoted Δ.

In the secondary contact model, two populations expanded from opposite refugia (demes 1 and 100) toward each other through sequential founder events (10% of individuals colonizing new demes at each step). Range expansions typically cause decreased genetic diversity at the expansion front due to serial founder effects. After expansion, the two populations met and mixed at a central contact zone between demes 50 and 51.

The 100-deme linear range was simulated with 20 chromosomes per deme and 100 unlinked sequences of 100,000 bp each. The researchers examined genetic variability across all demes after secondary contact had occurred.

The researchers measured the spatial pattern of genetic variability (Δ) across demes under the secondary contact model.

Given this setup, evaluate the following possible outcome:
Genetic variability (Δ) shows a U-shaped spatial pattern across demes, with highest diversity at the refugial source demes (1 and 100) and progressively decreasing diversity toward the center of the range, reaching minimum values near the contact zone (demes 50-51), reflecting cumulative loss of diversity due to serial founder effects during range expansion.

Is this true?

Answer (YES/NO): NO